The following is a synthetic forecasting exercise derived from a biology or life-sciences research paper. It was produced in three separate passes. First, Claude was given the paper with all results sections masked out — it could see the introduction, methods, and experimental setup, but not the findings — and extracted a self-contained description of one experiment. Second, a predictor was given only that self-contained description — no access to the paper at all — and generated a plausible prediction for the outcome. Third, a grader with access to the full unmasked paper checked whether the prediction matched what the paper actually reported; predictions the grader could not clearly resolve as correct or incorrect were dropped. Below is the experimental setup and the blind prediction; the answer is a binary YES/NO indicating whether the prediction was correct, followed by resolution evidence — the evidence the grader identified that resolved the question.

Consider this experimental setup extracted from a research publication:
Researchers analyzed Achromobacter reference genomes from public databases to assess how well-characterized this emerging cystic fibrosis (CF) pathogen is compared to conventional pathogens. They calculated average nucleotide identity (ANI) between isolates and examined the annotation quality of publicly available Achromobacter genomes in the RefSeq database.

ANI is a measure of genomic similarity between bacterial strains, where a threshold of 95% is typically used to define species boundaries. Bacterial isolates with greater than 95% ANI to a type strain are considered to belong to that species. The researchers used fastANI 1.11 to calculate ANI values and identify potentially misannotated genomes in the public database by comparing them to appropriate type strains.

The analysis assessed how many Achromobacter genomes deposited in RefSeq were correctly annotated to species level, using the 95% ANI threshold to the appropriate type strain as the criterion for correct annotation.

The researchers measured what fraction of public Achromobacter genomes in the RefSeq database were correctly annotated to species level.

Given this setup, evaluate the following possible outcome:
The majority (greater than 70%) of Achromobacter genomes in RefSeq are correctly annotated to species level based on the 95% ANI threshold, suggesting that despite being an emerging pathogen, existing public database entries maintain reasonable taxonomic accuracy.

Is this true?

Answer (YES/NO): YES